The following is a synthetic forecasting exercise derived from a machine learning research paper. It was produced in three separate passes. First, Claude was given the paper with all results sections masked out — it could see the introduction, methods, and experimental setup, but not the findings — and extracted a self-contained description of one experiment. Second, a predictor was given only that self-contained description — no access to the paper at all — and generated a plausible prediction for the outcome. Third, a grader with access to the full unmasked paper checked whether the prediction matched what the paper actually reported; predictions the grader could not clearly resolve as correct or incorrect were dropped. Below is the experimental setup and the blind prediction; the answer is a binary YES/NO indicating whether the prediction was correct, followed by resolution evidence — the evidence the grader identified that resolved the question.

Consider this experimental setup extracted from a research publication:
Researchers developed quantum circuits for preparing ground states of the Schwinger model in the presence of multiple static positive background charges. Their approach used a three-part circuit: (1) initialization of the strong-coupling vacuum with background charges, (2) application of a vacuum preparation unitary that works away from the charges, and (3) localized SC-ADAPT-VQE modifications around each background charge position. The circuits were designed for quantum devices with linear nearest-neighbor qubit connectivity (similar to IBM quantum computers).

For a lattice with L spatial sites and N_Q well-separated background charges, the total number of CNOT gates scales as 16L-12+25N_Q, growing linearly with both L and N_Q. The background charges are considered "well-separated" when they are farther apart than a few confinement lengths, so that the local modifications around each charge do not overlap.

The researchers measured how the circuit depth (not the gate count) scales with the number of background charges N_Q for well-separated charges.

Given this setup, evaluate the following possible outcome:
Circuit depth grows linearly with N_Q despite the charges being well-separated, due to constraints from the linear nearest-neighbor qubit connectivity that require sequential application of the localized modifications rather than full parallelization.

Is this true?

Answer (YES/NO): NO